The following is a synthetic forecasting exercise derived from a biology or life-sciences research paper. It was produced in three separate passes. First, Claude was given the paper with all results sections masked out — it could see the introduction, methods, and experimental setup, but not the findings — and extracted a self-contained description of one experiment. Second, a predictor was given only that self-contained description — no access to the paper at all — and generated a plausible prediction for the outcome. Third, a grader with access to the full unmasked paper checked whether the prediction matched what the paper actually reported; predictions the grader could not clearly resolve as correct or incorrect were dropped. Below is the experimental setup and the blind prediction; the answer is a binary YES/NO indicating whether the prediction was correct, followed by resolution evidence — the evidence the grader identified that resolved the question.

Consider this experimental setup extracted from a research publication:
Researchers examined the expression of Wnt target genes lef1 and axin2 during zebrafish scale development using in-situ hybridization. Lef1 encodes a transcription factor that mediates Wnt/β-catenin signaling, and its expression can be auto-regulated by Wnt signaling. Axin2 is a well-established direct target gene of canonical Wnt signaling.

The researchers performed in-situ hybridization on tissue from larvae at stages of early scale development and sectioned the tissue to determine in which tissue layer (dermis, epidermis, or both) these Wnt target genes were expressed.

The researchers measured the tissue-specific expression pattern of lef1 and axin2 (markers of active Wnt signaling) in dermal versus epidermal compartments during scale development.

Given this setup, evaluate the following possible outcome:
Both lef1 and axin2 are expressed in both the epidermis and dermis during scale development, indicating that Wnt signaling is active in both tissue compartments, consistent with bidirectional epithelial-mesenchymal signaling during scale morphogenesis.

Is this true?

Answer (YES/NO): NO